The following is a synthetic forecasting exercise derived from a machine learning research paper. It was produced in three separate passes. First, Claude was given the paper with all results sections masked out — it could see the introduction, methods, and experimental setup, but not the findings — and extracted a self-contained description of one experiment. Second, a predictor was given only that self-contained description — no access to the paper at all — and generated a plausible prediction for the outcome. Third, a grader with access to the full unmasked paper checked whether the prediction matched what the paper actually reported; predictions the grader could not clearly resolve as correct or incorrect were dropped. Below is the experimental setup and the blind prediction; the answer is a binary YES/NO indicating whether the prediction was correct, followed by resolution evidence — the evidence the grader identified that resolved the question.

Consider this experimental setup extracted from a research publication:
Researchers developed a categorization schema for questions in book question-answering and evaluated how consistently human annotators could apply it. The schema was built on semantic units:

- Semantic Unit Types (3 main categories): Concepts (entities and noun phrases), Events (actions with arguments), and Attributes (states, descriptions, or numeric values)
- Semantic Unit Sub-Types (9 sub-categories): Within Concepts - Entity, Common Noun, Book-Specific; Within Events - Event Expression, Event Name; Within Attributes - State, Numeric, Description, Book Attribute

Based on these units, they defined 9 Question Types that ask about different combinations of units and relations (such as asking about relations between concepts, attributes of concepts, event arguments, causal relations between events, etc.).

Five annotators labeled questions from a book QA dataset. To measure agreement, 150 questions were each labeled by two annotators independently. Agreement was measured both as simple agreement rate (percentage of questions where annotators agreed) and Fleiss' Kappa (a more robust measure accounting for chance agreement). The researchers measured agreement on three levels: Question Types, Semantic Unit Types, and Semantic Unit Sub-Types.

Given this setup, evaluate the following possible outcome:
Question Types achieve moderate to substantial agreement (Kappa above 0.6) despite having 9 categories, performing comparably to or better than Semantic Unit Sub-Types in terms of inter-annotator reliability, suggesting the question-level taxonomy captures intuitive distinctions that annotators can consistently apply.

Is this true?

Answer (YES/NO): YES